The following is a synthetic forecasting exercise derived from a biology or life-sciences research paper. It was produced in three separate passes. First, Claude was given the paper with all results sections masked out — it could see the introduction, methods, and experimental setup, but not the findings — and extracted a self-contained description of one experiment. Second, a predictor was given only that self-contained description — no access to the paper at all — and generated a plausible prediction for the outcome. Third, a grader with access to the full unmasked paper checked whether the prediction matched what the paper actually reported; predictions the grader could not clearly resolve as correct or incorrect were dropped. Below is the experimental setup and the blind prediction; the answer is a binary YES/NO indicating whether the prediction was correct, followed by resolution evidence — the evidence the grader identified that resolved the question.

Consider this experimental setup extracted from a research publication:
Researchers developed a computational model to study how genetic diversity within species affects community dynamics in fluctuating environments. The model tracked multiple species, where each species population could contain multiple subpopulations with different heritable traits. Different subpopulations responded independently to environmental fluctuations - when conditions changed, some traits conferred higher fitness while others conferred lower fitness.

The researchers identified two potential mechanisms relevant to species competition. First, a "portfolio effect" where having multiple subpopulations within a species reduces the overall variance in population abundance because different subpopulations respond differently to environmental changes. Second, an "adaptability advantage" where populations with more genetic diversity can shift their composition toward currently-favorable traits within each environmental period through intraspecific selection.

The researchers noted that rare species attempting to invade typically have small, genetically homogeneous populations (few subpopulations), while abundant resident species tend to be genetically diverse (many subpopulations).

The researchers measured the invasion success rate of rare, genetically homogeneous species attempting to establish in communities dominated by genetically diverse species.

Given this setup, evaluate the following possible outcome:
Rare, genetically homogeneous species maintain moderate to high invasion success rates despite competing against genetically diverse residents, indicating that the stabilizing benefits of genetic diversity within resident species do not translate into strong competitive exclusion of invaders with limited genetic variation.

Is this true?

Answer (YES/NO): NO